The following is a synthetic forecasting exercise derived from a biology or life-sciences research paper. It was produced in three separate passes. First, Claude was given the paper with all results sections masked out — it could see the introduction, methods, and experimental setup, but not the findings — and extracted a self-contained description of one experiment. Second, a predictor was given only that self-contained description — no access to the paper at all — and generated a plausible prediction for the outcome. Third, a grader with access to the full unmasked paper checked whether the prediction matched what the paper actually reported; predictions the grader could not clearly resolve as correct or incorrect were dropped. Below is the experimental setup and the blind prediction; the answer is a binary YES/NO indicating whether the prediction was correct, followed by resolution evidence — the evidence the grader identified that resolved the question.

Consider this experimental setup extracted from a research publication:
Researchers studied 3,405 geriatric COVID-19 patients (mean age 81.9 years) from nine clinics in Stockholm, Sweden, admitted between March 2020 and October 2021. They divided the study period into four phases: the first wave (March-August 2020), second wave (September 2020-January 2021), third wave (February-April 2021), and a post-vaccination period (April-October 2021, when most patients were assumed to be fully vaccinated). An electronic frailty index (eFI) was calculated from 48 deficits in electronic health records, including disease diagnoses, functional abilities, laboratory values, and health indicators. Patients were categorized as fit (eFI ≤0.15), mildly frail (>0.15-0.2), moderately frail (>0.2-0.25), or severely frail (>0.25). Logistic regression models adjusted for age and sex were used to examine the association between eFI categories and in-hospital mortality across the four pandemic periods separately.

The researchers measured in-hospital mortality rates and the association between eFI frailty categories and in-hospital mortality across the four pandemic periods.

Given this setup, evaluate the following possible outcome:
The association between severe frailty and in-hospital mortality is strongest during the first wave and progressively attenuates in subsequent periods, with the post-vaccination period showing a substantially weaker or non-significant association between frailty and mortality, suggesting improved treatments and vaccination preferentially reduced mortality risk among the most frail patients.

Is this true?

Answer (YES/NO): NO